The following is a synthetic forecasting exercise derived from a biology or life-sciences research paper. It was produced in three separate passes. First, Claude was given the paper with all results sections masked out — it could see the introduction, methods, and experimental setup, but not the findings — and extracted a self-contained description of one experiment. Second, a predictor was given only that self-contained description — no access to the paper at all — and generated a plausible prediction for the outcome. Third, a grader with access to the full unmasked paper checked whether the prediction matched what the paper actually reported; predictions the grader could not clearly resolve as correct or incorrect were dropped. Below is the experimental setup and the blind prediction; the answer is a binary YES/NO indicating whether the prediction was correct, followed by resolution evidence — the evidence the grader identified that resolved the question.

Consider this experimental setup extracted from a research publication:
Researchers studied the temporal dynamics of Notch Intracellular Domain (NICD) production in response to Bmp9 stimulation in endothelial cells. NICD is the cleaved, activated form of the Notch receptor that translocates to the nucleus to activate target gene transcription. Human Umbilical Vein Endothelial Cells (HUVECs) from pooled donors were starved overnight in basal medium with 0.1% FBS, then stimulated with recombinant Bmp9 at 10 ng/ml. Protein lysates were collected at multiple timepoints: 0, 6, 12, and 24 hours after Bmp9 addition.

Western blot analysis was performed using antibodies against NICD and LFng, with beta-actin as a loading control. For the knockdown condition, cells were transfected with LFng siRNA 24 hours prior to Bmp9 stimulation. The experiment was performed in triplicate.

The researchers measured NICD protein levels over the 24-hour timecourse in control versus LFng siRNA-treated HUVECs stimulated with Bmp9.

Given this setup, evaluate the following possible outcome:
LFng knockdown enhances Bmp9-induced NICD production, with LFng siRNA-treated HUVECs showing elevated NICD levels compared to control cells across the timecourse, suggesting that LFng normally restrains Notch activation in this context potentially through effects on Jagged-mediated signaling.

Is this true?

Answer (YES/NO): NO